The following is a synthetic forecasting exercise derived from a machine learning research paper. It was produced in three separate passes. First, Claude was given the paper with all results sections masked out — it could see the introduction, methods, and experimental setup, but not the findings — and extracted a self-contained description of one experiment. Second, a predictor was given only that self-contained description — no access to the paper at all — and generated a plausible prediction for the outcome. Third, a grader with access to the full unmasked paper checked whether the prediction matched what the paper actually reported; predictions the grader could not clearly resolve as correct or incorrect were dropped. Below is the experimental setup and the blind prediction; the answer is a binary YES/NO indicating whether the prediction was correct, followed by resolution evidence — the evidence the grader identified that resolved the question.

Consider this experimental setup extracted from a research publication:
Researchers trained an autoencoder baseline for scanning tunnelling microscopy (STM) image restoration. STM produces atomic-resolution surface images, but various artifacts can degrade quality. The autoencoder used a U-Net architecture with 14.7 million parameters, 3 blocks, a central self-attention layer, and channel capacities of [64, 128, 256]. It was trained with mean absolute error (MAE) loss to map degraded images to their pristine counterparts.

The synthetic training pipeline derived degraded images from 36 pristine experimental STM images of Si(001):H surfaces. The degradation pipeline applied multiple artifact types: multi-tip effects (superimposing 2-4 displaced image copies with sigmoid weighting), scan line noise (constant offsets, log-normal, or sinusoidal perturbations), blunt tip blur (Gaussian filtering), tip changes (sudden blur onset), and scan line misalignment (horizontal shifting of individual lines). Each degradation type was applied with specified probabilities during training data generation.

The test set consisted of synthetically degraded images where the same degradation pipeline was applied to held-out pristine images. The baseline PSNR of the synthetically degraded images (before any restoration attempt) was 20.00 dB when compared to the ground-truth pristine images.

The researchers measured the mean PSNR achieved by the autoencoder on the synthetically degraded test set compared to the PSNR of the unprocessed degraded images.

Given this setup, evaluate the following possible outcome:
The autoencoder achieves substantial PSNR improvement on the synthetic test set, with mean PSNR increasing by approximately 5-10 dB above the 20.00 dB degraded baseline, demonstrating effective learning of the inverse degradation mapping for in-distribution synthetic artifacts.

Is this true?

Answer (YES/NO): NO